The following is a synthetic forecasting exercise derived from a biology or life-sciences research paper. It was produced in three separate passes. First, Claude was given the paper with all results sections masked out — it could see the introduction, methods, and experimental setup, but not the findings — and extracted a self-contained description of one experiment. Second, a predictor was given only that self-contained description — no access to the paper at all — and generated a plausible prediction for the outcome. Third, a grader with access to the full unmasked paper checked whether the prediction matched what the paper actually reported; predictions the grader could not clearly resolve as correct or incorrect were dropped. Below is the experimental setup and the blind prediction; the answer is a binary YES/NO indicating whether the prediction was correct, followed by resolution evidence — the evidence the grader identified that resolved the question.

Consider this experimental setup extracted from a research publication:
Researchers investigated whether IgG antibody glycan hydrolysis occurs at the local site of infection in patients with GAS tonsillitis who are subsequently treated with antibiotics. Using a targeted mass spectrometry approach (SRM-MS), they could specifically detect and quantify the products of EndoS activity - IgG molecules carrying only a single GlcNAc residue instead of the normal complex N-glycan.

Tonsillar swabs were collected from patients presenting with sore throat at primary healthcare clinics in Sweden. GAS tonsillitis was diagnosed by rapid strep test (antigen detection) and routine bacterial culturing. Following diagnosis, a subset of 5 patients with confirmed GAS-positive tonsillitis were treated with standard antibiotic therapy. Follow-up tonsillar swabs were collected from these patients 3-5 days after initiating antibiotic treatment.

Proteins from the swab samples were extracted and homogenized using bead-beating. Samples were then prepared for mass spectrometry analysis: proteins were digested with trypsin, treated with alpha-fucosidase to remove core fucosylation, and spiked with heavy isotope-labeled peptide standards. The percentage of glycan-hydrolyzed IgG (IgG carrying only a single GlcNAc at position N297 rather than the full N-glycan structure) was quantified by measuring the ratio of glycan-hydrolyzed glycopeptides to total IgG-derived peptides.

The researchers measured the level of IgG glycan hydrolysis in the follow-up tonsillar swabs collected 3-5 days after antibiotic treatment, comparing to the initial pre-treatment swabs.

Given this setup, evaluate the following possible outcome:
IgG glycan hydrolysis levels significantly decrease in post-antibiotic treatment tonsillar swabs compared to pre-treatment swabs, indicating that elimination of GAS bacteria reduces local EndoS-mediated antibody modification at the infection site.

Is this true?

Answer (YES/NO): YES